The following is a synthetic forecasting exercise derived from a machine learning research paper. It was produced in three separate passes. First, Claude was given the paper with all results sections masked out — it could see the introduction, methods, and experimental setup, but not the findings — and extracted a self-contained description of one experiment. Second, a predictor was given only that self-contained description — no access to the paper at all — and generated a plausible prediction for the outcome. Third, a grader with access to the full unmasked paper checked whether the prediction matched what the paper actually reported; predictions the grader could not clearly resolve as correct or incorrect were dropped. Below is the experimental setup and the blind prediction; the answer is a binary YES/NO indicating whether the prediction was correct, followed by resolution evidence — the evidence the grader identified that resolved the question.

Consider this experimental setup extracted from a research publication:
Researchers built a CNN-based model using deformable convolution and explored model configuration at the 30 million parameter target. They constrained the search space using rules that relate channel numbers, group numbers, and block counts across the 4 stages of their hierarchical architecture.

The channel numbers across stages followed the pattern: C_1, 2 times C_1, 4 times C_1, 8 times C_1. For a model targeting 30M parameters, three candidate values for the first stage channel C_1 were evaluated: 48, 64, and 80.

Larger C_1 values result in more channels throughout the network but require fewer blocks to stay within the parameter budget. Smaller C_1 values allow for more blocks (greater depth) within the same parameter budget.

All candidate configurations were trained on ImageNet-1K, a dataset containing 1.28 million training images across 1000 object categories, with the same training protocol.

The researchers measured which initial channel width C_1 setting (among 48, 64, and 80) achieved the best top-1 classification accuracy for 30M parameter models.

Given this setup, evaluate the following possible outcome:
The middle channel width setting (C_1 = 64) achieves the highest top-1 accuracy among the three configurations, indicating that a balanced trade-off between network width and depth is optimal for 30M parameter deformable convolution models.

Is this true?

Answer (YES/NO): YES